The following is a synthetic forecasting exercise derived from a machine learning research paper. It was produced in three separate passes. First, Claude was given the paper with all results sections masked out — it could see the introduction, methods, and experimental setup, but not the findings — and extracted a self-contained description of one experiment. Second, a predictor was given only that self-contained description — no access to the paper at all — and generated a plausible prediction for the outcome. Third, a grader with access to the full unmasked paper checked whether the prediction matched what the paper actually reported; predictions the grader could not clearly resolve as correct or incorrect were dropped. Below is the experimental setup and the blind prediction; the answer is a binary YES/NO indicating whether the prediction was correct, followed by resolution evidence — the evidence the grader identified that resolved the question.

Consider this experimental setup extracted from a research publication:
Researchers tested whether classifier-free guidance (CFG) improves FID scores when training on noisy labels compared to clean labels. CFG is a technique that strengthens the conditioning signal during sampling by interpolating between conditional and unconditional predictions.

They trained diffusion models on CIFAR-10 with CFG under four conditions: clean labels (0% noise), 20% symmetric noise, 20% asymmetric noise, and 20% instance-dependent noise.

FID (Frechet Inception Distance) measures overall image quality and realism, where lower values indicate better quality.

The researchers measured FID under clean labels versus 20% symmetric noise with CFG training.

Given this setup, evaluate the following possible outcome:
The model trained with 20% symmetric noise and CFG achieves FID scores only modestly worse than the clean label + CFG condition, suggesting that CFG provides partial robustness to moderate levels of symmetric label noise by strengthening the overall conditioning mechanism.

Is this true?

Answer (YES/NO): NO